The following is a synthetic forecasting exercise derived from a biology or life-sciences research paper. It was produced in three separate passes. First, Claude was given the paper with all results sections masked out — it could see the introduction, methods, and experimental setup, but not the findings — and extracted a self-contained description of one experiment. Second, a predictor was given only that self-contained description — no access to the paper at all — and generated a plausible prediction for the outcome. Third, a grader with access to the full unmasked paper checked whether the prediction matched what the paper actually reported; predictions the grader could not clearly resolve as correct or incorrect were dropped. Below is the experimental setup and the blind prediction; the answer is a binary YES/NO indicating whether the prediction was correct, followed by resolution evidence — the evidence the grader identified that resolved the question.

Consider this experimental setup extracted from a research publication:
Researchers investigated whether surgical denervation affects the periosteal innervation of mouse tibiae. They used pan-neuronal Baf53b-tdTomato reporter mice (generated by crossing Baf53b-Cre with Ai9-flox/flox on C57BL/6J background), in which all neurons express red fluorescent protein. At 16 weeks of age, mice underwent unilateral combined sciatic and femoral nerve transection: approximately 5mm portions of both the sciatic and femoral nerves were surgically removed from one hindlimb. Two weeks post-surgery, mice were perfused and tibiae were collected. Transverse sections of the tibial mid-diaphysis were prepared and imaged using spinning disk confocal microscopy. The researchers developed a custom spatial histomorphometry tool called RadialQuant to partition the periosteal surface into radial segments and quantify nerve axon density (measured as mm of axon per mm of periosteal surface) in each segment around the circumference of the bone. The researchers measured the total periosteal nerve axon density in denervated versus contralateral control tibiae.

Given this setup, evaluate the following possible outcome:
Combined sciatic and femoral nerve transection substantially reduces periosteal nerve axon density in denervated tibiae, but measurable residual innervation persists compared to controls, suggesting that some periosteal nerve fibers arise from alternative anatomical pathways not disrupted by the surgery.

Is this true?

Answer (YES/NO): YES